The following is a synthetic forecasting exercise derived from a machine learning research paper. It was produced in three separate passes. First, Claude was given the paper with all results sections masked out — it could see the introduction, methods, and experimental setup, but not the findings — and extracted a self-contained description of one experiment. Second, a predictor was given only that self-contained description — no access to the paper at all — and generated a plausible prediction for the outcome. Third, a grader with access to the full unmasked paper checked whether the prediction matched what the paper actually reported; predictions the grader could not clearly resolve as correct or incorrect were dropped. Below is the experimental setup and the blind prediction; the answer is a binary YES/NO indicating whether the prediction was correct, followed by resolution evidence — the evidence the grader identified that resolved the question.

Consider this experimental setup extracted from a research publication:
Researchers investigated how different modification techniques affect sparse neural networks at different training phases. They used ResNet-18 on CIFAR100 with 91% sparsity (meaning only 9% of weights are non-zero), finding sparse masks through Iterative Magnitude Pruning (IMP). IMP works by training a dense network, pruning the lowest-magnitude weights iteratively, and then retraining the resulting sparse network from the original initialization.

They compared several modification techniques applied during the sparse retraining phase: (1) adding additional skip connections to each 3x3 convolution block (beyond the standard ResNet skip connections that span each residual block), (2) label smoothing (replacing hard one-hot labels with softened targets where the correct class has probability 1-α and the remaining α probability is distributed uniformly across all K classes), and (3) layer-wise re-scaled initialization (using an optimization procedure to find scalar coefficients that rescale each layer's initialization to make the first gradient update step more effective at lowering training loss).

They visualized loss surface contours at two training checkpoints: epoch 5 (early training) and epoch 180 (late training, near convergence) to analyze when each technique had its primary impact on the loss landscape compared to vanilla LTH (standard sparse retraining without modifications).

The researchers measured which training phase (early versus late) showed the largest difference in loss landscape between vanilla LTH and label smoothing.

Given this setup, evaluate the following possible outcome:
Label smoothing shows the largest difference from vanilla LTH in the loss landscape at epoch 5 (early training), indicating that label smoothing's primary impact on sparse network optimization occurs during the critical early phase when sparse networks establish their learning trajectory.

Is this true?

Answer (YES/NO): NO